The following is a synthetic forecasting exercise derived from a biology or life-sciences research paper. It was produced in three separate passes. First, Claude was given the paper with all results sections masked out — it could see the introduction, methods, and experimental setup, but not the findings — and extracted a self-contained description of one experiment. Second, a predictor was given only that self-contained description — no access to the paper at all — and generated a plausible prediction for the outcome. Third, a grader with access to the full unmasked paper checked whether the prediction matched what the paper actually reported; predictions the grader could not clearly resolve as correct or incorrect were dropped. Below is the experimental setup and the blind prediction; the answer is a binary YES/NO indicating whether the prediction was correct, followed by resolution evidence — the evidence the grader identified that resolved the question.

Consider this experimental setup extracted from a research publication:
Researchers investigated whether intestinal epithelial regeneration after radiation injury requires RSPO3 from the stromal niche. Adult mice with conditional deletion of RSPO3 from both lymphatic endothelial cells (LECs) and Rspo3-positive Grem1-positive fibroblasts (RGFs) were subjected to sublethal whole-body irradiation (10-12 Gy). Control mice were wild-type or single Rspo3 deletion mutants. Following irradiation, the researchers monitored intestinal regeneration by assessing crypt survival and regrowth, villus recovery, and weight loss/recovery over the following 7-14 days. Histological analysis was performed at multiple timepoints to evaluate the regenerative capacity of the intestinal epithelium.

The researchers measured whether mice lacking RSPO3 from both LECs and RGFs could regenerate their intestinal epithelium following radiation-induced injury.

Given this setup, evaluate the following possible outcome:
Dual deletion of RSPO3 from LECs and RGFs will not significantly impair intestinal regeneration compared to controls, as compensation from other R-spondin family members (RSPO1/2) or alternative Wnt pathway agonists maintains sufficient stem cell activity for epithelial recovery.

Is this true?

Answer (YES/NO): NO